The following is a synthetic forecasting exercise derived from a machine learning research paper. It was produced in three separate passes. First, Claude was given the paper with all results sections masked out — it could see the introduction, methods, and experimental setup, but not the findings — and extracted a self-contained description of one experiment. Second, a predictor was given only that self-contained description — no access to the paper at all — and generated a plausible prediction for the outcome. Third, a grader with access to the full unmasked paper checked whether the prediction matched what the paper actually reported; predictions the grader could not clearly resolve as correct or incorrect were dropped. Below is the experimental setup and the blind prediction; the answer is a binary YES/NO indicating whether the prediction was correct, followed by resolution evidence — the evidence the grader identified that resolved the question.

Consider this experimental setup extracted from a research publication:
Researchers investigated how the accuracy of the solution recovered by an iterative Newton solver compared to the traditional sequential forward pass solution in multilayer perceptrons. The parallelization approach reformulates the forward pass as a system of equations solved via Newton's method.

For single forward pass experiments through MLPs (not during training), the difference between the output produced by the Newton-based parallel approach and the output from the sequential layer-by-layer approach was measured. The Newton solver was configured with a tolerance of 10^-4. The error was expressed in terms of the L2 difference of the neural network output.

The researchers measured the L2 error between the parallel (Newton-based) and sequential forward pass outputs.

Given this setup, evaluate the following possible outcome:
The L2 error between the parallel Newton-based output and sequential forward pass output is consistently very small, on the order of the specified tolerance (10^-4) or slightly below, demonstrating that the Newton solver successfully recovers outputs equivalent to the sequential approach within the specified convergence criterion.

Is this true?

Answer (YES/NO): NO